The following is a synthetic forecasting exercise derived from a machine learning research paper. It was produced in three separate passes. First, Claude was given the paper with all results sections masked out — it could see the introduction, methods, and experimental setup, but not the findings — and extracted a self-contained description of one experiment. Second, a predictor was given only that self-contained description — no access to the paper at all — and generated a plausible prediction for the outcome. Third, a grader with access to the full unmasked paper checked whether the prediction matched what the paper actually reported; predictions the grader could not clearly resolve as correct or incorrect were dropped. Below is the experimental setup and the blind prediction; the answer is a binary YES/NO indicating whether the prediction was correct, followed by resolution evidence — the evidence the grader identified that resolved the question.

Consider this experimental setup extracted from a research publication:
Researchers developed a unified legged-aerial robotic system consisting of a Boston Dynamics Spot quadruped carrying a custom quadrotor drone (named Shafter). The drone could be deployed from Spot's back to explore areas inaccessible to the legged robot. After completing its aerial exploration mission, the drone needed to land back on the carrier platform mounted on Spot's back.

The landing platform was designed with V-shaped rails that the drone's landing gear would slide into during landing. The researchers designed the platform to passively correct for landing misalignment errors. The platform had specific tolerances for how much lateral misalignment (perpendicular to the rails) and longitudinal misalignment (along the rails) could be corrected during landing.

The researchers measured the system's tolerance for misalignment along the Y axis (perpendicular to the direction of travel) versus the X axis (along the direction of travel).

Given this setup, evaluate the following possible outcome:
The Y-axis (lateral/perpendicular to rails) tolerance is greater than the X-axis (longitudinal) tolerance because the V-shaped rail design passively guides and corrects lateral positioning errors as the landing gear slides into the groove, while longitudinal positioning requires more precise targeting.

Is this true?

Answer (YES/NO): YES